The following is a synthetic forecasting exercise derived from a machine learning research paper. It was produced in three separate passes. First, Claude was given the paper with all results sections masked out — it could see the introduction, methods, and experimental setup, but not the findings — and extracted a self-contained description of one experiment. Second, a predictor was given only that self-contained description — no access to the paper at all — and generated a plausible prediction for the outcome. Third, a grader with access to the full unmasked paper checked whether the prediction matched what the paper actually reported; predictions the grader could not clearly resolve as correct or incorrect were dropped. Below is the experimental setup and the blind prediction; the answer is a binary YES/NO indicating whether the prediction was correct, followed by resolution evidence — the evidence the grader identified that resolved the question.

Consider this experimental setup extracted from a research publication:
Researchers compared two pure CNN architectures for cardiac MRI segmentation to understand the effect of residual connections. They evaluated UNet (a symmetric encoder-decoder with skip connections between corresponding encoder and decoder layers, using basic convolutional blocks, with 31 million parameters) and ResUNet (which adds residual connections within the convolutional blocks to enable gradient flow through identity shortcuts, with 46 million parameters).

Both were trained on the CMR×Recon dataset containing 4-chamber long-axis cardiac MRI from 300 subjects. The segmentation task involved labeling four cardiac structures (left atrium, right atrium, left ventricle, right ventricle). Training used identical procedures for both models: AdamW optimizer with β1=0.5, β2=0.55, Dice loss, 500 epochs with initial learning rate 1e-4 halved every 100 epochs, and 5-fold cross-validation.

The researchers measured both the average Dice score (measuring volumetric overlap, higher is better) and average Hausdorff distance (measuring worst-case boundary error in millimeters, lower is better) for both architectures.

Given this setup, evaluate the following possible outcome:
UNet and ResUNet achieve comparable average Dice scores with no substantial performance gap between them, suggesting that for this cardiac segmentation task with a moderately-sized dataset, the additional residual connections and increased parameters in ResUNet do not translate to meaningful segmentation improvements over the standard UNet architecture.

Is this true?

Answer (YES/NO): NO